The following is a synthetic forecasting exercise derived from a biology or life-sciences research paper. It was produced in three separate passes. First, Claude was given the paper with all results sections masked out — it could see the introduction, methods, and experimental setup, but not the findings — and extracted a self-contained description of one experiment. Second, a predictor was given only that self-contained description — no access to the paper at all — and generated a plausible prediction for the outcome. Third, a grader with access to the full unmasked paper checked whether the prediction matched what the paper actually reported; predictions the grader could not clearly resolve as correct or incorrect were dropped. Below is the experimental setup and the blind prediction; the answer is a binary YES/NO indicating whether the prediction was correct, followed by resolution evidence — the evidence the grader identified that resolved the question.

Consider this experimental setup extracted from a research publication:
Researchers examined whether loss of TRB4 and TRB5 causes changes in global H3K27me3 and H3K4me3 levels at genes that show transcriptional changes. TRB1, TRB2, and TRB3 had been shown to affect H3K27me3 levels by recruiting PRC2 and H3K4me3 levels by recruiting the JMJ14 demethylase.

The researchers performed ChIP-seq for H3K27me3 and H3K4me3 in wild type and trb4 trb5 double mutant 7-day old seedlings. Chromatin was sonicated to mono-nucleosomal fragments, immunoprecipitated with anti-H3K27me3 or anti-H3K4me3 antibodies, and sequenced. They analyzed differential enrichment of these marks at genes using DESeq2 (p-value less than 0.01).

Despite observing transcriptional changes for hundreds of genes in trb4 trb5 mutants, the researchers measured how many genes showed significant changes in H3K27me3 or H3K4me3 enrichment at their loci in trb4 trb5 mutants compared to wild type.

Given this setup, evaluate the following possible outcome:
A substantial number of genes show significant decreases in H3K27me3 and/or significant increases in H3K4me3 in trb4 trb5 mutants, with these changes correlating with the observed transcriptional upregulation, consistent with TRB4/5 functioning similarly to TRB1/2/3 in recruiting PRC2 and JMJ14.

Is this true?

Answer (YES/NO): NO